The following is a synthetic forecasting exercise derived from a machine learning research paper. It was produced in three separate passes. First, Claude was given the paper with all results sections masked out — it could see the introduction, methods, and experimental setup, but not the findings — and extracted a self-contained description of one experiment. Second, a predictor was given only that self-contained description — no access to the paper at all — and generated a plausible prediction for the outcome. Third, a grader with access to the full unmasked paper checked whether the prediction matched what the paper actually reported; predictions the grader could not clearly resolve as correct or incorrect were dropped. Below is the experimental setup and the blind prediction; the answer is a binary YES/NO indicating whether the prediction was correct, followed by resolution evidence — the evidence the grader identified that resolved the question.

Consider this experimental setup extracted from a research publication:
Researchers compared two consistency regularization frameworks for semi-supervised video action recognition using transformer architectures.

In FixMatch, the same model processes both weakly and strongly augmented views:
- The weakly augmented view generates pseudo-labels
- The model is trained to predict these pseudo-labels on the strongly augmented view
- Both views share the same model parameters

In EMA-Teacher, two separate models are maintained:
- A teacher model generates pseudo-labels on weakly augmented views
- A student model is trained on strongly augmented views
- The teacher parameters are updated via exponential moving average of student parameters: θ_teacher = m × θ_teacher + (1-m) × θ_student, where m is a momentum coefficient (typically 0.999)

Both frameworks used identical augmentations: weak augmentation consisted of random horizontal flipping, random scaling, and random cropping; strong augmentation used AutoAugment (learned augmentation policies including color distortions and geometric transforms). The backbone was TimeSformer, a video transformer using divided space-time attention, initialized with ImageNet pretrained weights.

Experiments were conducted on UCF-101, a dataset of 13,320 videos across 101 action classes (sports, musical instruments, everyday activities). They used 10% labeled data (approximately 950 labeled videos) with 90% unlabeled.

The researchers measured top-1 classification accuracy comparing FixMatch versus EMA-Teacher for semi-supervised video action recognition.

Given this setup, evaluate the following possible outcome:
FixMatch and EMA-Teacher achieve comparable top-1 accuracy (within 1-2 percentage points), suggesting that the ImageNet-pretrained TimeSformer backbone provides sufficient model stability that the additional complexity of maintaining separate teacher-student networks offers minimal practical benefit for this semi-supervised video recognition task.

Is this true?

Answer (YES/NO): NO